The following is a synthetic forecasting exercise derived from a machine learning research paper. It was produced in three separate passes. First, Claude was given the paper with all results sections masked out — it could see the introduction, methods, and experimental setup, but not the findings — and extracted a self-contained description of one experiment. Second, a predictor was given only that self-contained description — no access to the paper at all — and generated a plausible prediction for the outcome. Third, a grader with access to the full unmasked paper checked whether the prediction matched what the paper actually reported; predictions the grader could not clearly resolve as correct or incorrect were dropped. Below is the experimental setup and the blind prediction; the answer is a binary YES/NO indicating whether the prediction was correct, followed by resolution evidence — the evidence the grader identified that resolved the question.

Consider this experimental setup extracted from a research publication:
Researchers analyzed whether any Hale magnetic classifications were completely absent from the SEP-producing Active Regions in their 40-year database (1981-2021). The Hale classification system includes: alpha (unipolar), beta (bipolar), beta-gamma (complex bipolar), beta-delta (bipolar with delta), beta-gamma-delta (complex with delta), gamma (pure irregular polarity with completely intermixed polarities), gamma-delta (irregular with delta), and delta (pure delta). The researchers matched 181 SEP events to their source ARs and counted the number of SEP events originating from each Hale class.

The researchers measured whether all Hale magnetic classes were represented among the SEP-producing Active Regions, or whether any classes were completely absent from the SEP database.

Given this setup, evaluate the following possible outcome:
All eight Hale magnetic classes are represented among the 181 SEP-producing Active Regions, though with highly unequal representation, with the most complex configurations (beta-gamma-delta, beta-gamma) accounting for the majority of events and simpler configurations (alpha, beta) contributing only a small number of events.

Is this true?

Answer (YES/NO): NO